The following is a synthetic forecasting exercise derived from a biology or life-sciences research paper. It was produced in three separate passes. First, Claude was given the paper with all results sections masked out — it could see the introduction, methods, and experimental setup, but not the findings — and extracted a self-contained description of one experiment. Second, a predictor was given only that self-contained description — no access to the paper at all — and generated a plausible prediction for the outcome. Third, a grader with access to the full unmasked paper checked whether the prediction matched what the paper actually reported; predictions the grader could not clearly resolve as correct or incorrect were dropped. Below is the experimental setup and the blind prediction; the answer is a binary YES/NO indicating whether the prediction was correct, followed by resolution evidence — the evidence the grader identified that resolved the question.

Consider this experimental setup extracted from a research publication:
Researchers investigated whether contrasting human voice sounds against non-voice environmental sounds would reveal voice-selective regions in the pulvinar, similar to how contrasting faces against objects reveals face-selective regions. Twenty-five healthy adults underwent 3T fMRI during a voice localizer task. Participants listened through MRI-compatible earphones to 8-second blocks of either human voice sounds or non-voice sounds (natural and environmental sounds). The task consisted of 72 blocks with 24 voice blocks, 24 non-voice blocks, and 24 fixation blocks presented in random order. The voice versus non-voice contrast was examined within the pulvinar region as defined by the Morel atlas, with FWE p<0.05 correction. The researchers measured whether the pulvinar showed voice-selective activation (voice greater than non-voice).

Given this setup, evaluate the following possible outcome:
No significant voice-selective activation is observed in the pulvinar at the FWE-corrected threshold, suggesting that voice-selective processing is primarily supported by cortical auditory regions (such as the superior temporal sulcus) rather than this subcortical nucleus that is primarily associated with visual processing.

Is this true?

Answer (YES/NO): YES